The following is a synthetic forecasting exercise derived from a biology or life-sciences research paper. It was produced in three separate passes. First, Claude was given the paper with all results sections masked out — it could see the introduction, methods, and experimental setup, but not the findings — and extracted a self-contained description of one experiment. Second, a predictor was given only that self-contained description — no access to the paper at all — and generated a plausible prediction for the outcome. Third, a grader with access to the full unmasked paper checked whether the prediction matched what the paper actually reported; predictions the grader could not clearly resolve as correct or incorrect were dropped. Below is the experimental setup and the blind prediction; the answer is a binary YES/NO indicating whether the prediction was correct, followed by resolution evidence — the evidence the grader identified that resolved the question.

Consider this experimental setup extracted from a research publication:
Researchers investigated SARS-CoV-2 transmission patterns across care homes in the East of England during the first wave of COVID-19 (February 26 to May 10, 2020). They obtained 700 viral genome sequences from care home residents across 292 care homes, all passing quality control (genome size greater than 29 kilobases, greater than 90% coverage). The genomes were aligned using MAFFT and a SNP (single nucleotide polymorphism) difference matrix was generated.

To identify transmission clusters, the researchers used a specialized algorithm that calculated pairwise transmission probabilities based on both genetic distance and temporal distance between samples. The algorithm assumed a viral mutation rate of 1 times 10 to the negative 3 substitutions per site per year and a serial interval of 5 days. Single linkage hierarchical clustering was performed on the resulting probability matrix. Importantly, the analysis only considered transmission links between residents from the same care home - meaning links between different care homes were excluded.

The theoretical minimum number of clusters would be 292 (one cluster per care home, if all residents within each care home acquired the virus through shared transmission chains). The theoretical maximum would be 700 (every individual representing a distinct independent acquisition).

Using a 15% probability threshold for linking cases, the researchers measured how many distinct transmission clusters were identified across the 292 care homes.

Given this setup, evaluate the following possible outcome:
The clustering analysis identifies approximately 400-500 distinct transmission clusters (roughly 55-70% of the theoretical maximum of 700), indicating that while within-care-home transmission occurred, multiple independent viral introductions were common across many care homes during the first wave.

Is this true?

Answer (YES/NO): YES